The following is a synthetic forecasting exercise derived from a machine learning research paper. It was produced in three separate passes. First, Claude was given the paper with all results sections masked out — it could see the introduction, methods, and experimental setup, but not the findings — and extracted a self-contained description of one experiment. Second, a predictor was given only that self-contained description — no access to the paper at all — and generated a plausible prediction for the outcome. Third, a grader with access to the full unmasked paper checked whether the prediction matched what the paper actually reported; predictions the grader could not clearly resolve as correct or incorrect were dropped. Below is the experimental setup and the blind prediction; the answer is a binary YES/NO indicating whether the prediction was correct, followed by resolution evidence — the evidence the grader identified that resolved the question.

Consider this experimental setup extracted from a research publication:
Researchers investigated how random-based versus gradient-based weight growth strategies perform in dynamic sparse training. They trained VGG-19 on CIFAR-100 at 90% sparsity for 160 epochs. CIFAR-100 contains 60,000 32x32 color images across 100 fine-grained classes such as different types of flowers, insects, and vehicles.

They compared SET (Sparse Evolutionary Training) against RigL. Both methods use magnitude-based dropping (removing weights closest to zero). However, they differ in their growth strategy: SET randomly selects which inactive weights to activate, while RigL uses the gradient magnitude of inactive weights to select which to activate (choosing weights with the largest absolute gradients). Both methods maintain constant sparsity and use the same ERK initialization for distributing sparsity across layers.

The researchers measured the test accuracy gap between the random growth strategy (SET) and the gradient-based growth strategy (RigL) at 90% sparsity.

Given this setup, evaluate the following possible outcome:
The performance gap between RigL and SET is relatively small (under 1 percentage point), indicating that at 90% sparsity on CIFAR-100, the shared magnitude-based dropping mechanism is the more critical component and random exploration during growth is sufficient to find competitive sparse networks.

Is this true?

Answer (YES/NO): YES